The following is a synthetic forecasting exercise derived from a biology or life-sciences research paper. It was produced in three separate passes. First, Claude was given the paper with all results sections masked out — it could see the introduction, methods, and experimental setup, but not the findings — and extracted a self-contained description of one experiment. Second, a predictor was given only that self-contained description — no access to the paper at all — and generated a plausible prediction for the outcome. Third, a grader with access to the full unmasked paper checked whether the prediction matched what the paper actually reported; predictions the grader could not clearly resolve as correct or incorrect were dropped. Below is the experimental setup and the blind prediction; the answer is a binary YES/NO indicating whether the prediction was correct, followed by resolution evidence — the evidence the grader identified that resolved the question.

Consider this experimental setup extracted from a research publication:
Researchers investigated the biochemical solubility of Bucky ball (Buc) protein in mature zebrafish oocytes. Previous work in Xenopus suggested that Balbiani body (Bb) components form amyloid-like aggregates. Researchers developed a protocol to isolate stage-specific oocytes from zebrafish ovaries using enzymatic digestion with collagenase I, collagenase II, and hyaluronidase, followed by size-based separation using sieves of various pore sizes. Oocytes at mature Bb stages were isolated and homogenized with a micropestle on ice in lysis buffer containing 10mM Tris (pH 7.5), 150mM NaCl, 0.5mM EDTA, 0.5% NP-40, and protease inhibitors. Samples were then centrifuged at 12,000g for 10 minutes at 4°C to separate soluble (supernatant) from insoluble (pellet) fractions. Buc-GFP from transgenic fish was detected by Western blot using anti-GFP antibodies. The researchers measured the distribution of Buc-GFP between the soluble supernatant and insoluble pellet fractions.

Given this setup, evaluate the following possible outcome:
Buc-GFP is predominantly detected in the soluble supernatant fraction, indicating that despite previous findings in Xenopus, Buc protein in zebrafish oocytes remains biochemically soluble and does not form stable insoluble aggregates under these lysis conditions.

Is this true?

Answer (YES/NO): NO